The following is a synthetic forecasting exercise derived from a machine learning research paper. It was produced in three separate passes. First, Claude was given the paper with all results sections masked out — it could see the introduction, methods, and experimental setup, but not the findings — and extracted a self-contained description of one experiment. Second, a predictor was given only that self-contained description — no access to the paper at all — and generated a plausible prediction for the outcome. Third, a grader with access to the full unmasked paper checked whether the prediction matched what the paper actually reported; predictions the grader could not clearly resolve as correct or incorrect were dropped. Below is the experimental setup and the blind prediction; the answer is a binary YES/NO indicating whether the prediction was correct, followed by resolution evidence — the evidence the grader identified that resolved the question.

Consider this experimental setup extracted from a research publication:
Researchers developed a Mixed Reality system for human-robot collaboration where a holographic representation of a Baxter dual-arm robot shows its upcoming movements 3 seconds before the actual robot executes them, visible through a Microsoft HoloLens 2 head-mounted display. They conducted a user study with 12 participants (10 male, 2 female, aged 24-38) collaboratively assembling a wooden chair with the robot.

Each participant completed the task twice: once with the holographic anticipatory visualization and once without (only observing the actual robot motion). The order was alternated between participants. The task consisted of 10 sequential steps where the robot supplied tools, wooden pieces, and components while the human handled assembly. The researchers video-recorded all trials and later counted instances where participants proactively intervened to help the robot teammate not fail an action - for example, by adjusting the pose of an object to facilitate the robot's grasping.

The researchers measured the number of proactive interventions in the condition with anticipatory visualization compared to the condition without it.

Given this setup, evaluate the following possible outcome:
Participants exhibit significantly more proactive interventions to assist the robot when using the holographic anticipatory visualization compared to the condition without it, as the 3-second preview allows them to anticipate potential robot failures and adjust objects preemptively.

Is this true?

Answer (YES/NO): YES